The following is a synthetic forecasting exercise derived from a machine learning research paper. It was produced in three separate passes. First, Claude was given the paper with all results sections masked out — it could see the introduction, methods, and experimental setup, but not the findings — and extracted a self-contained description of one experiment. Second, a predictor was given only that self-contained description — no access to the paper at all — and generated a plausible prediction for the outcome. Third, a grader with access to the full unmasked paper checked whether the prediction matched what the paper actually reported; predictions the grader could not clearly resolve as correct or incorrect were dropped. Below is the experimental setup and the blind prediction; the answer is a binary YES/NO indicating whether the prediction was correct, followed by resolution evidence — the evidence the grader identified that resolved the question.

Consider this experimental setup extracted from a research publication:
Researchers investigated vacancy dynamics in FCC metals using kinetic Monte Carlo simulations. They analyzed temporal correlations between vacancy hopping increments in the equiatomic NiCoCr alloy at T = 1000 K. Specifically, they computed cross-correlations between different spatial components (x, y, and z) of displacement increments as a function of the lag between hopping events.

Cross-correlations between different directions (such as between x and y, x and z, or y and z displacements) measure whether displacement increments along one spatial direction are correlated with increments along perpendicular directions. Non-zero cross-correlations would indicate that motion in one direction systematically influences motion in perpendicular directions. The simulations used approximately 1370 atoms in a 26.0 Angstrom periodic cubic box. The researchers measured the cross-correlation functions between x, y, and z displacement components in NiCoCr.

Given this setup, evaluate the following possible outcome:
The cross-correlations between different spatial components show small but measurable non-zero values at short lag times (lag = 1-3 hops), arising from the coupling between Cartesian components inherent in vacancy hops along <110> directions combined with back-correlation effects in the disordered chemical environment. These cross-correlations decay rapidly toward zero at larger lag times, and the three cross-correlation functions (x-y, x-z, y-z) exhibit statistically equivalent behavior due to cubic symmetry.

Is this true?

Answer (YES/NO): NO